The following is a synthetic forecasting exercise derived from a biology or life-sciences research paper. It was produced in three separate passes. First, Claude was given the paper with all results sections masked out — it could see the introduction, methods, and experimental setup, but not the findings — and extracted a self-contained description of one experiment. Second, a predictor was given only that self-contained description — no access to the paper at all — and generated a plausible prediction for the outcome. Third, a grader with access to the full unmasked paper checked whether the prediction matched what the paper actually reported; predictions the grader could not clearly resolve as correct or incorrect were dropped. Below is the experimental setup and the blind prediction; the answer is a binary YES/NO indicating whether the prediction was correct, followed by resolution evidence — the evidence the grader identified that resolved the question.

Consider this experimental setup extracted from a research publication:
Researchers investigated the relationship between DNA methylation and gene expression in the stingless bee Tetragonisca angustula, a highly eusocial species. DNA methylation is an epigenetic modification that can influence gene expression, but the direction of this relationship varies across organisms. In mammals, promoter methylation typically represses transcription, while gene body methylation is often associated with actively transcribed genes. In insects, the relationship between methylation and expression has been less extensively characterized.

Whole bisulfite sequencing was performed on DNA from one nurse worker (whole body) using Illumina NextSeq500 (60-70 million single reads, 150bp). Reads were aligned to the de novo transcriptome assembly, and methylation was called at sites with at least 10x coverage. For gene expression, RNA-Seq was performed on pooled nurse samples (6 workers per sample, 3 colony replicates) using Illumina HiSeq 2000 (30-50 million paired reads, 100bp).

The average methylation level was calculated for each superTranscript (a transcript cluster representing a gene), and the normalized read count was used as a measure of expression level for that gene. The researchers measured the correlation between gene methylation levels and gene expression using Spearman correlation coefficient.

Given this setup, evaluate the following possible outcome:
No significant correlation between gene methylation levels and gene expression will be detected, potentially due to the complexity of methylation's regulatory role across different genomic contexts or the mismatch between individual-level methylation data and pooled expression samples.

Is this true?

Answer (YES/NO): NO